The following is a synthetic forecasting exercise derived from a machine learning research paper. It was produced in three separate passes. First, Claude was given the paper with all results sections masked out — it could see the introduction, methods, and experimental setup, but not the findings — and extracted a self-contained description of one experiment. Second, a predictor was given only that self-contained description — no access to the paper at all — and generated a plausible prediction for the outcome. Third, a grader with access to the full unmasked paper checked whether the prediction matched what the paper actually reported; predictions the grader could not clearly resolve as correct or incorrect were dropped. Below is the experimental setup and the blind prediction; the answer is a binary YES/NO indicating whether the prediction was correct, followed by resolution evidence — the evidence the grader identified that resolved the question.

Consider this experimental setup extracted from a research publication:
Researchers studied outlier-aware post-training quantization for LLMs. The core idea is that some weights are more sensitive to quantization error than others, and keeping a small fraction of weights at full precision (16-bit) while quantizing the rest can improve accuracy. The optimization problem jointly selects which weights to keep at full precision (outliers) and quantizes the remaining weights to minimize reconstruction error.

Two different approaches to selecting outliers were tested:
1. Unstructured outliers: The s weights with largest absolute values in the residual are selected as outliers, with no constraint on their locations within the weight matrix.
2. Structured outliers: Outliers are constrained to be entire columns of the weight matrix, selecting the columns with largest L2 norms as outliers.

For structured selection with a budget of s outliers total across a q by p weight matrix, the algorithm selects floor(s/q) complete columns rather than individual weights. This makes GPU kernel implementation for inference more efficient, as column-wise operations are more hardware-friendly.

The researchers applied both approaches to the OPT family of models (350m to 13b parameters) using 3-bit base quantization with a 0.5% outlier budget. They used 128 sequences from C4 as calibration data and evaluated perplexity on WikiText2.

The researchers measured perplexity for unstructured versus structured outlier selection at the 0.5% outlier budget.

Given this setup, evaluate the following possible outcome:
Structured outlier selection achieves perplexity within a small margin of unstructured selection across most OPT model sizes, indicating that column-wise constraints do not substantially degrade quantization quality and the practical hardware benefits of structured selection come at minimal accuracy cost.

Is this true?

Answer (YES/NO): NO